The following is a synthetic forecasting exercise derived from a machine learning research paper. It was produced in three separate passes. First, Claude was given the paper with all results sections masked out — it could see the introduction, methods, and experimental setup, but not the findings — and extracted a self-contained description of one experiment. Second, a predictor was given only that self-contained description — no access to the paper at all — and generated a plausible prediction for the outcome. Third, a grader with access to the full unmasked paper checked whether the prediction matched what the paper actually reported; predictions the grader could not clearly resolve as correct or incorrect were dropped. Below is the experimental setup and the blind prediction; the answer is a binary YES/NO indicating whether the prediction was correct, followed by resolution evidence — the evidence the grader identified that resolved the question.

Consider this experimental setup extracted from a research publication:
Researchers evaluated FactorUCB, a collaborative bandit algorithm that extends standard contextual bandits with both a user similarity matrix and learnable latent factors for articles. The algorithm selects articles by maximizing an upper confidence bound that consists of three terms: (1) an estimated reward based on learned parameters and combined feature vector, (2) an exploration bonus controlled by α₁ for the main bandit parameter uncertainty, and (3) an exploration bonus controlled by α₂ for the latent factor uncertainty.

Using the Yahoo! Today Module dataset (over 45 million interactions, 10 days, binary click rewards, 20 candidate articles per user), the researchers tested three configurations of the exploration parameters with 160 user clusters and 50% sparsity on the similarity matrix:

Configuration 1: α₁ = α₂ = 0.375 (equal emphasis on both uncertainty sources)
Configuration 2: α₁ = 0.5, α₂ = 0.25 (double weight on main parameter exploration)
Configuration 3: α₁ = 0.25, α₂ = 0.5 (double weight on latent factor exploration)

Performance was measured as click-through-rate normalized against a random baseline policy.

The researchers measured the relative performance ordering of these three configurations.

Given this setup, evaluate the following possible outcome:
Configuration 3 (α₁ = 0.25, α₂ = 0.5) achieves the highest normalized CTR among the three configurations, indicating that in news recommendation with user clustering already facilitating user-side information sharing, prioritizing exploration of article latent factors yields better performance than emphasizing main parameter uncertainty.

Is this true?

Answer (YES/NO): NO